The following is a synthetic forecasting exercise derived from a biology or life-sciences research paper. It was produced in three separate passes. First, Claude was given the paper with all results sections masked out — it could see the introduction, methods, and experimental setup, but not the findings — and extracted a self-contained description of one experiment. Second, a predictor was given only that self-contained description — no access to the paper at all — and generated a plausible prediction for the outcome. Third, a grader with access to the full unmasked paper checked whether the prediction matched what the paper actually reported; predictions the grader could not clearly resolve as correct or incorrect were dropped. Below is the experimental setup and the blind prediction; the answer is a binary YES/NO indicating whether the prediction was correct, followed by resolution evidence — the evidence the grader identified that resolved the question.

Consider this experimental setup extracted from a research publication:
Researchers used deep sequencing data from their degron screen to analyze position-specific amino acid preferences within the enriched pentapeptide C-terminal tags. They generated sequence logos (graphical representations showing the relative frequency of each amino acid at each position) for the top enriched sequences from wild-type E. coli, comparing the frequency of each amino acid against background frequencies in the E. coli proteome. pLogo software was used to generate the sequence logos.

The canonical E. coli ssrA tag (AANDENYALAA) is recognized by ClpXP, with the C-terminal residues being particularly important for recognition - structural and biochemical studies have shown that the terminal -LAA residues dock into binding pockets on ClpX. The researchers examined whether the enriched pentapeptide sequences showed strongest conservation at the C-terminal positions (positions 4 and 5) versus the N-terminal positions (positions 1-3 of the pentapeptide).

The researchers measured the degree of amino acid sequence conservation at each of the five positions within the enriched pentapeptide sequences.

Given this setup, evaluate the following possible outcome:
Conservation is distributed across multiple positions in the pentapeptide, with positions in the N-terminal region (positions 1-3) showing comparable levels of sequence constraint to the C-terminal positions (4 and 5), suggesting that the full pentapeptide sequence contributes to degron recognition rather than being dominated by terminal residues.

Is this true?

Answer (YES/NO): NO